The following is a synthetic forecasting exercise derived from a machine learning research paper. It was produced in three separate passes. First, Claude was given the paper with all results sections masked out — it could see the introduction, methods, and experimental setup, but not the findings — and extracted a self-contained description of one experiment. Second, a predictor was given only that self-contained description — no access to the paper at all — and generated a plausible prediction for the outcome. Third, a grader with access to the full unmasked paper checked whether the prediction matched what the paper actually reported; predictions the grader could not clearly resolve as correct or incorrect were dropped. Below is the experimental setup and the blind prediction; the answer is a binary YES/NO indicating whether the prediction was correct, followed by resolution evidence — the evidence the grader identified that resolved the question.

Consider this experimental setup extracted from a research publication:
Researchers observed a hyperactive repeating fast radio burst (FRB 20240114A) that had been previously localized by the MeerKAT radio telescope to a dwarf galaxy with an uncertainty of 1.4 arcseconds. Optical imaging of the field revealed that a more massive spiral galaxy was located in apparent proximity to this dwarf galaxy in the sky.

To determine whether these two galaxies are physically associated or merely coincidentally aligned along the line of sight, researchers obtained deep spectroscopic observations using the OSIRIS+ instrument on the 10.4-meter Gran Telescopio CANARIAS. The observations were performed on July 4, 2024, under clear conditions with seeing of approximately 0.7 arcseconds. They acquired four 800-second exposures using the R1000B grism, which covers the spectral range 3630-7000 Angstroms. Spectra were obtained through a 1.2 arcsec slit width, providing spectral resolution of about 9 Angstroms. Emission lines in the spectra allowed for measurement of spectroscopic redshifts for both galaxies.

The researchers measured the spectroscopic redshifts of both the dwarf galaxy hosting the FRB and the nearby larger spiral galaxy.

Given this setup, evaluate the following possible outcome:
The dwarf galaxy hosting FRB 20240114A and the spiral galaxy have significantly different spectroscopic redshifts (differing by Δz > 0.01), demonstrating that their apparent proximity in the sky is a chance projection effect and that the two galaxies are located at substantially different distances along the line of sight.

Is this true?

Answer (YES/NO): NO